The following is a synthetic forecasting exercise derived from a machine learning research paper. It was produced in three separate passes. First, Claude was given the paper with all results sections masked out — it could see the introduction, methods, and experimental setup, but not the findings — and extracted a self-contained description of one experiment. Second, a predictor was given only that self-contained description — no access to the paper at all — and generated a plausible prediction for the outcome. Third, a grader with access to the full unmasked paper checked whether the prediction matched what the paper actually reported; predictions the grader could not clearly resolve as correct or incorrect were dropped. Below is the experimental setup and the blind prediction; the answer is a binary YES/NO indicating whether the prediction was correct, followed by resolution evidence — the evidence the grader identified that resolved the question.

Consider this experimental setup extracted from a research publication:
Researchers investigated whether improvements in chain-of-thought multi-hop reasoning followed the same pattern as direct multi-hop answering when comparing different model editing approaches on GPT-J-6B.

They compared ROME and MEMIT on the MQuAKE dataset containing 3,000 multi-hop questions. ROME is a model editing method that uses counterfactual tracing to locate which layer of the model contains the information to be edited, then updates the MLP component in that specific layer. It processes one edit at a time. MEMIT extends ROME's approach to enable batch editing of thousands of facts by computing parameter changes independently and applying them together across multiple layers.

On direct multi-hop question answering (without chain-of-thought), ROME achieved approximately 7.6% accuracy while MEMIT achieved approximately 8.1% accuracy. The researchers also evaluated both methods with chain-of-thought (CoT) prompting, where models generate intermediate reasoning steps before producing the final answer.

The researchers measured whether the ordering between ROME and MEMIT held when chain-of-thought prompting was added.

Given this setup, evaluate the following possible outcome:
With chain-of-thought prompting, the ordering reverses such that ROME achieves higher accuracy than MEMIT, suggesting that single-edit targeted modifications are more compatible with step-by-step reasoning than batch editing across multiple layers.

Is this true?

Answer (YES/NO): YES